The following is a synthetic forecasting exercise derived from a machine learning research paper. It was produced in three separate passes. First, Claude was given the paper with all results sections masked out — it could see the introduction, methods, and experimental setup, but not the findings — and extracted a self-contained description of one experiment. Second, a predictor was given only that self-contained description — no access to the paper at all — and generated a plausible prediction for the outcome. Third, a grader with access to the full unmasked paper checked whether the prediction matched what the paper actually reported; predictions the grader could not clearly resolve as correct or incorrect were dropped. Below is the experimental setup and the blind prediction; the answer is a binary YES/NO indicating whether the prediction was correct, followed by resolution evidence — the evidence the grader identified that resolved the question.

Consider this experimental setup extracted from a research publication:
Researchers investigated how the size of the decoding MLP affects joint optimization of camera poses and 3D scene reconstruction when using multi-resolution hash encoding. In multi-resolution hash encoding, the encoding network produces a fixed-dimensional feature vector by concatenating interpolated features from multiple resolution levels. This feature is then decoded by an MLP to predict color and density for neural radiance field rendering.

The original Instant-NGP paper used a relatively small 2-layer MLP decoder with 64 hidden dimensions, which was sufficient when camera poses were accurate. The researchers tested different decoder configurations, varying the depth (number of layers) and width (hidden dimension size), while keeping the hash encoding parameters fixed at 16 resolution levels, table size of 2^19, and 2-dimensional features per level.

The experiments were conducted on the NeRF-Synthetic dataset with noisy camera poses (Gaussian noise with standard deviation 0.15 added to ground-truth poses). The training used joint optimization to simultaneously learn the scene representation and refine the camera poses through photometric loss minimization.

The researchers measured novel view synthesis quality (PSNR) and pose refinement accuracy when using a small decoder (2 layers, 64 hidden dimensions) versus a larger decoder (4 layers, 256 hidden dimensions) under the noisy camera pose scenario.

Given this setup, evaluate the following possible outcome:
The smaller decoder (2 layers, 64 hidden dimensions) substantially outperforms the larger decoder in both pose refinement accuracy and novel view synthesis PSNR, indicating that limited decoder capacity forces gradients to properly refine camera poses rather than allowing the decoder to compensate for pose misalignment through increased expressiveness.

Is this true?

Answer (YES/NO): NO